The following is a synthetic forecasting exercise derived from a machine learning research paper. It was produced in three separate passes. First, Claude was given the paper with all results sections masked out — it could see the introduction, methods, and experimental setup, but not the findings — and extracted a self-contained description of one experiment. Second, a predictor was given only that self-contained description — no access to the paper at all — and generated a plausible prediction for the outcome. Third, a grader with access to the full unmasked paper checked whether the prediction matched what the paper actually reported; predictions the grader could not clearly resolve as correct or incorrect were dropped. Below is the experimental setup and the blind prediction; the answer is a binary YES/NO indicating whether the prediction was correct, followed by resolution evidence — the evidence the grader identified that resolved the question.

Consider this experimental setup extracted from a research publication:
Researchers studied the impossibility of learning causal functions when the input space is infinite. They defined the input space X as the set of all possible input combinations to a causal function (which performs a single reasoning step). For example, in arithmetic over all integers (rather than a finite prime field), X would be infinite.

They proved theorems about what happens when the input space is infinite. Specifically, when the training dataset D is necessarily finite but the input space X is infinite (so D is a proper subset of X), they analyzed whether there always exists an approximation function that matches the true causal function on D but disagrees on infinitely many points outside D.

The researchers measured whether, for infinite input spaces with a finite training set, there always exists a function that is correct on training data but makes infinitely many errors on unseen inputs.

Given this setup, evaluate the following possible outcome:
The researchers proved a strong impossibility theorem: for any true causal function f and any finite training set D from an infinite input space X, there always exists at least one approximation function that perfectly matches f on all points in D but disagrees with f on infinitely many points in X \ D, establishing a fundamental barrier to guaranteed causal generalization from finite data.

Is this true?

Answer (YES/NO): NO